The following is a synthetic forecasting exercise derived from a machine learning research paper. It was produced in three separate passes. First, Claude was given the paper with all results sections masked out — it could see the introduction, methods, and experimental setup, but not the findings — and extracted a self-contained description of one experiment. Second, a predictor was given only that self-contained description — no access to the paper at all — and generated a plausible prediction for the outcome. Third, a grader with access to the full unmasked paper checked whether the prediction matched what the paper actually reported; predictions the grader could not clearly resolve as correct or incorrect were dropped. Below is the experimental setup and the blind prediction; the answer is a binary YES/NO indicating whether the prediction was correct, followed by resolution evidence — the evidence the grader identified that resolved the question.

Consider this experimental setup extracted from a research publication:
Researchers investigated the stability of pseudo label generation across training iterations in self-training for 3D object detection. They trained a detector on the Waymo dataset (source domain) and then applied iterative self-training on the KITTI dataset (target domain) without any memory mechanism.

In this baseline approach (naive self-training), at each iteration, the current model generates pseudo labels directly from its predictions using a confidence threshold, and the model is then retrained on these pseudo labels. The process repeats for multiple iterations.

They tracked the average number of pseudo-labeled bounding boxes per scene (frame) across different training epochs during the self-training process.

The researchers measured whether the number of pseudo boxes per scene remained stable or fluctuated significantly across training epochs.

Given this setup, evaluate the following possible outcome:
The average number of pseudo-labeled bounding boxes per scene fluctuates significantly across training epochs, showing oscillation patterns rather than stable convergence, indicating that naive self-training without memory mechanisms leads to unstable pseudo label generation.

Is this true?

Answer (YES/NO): YES